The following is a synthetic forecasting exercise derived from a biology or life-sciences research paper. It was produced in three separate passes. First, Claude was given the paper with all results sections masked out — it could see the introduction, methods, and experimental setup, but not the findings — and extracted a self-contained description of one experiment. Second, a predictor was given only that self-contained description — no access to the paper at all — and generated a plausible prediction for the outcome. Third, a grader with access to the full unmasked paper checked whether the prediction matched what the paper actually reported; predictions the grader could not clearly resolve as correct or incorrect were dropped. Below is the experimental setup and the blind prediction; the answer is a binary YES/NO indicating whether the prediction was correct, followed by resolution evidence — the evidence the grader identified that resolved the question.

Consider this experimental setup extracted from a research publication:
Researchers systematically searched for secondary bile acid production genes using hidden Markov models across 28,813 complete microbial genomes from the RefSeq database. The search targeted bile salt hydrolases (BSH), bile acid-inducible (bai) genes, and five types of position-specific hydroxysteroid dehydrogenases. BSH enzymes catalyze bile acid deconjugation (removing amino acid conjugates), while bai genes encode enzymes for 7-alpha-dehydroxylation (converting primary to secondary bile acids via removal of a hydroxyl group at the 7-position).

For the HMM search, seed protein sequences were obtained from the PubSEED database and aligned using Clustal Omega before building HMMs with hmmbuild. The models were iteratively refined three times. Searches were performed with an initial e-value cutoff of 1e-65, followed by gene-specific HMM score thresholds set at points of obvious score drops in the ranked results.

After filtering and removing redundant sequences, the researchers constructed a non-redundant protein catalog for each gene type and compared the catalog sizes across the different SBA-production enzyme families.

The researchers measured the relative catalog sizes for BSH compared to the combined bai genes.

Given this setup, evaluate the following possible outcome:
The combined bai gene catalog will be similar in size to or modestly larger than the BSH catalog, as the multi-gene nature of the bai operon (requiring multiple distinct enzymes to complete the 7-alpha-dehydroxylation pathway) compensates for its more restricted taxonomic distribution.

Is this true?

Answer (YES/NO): NO